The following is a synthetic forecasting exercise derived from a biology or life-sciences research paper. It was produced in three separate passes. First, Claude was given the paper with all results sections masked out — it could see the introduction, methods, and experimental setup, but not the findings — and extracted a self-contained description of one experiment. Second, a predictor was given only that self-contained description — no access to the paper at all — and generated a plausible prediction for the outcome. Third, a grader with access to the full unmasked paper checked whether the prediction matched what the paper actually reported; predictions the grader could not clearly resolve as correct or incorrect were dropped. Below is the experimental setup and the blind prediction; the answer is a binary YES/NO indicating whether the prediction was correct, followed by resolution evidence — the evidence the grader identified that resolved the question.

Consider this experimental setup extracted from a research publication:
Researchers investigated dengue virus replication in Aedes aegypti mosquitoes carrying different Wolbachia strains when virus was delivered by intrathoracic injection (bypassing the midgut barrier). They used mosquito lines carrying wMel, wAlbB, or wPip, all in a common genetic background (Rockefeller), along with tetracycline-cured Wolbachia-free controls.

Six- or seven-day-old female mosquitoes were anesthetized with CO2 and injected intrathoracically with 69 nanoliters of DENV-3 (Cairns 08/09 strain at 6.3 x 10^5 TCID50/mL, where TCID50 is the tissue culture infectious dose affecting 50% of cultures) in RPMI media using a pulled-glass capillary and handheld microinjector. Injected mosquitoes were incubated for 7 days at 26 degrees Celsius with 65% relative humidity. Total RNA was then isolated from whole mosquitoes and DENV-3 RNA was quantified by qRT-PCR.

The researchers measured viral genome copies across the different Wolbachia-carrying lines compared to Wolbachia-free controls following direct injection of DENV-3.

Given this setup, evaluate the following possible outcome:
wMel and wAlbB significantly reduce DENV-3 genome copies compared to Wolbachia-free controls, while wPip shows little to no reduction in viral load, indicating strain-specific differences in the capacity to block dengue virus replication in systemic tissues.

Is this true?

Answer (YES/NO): NO